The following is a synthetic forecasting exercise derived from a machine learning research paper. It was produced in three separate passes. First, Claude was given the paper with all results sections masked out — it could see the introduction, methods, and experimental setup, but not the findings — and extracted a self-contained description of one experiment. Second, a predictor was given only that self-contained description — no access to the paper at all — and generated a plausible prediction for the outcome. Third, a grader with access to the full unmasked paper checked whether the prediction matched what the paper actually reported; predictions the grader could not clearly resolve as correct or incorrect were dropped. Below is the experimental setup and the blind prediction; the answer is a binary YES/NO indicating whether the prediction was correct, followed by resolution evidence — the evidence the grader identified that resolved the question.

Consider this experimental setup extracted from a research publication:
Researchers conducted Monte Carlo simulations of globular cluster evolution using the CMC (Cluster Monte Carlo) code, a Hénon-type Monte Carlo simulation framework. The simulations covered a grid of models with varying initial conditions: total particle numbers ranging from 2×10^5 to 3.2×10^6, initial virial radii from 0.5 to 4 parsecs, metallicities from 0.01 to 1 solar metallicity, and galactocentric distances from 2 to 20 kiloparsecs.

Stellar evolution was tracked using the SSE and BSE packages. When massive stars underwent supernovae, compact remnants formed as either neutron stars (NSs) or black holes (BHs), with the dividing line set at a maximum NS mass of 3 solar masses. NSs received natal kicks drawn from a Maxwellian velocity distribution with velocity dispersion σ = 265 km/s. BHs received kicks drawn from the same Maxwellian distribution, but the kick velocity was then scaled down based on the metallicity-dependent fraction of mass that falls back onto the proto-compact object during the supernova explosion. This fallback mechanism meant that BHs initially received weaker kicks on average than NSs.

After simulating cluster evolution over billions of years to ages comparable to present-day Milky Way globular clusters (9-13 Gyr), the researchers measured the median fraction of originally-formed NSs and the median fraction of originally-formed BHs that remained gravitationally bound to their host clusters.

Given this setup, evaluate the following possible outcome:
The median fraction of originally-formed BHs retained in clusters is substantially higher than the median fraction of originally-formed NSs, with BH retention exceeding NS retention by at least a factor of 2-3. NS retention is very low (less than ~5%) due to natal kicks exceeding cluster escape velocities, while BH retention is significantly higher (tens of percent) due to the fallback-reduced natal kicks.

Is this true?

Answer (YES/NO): NO